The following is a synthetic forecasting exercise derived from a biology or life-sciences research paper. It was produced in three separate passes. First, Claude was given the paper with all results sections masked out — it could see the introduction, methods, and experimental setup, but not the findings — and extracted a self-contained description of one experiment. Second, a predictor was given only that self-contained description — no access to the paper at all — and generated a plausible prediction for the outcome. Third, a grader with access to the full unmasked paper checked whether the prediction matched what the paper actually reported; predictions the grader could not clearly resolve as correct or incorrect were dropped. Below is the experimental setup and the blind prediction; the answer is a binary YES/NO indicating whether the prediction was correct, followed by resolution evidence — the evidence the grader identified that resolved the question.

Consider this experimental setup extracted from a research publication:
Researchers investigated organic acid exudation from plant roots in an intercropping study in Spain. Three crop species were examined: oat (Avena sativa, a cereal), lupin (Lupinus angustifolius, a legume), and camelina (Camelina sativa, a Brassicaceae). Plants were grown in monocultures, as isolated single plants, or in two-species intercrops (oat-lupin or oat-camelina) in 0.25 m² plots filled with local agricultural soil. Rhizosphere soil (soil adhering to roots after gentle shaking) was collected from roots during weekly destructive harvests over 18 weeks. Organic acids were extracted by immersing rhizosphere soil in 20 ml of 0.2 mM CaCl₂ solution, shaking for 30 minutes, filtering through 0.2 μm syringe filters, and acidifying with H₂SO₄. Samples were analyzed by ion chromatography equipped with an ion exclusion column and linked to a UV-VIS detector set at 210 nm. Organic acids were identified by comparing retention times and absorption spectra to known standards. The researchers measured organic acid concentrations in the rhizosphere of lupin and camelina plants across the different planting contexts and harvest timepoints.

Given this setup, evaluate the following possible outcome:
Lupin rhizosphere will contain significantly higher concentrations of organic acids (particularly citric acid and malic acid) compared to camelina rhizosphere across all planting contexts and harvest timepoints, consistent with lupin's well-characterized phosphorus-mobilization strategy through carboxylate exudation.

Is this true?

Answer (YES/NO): NO